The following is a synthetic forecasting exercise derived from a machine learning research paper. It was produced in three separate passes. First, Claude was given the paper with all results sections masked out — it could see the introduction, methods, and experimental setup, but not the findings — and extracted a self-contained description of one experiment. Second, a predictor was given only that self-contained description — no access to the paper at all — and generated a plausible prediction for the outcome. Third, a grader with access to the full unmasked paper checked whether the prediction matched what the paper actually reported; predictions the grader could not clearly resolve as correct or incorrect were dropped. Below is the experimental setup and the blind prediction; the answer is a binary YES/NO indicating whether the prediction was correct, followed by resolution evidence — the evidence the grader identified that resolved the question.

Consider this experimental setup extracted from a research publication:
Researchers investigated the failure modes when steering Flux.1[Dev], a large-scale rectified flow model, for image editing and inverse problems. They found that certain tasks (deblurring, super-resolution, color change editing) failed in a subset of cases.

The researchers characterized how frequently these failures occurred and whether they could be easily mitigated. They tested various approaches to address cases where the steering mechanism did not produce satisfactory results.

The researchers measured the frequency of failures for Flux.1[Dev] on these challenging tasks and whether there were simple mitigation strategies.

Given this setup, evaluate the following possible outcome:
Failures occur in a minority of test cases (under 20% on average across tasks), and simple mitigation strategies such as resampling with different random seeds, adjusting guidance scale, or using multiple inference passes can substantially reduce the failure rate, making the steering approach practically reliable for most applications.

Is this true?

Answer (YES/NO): YES